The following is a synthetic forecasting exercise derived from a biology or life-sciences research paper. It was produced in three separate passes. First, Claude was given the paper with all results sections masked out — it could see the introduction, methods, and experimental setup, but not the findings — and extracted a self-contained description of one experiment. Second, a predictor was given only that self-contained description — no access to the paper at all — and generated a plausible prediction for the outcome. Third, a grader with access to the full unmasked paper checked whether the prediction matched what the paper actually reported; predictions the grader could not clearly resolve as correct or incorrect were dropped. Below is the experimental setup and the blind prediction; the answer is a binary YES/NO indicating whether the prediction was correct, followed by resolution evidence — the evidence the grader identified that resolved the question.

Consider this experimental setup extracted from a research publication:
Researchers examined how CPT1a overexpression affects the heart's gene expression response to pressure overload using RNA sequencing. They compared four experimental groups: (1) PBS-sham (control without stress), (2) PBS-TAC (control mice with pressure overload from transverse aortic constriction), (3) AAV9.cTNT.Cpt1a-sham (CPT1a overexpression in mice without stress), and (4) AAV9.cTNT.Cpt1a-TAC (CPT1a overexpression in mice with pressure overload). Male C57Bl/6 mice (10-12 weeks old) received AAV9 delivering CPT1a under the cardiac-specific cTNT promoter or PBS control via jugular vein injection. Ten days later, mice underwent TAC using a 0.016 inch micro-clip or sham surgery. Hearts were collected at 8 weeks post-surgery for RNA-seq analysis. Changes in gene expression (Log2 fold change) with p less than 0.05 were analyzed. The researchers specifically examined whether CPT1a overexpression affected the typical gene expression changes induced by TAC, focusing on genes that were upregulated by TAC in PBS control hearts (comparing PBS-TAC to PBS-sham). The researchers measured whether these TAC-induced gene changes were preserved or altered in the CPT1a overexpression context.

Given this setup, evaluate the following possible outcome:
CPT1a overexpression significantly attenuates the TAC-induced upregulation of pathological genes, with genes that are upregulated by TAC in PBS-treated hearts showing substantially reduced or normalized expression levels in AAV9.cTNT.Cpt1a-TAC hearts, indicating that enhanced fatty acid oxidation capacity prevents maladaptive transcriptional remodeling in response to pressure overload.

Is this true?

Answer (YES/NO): NO